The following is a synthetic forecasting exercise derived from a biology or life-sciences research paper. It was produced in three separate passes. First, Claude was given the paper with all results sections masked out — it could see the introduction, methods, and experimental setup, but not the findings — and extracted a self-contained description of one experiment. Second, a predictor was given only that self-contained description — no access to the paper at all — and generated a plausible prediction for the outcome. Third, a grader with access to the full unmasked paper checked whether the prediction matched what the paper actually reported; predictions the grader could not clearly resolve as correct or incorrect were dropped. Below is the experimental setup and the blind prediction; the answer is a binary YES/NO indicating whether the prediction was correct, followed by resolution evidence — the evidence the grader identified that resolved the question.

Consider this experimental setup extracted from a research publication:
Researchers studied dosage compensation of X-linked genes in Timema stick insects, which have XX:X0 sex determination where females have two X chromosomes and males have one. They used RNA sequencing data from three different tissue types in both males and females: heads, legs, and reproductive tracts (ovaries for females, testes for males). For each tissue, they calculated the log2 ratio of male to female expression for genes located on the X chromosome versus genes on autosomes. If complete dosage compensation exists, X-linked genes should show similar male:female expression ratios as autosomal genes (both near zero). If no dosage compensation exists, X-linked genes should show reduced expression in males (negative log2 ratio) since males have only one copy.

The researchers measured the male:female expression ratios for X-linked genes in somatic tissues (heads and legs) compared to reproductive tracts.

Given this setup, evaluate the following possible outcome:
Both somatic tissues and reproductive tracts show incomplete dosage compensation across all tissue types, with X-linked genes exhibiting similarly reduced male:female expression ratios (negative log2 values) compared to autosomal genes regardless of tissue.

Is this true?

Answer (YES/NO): NO